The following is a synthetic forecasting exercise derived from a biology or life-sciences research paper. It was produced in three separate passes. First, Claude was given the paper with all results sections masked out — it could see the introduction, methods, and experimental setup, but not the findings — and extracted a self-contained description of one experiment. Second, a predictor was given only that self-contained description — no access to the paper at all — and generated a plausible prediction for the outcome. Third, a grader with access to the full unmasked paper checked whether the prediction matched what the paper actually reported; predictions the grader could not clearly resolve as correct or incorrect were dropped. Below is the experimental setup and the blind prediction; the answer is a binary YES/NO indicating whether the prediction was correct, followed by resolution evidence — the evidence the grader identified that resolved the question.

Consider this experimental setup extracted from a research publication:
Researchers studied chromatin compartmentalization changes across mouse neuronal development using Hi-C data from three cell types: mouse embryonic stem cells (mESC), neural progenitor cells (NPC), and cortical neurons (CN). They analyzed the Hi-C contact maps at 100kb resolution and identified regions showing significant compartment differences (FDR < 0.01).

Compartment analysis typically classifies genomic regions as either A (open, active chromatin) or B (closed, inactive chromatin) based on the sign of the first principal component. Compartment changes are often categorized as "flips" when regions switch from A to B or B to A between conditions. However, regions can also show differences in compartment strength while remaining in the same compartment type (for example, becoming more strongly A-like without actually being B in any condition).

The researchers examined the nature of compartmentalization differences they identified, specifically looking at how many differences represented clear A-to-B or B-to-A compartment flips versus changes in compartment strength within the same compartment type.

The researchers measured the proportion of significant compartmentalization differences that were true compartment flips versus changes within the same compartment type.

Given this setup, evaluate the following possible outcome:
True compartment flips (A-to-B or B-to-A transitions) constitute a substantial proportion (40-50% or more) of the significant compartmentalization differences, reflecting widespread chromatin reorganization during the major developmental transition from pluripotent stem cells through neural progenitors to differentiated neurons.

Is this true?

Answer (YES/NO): NO